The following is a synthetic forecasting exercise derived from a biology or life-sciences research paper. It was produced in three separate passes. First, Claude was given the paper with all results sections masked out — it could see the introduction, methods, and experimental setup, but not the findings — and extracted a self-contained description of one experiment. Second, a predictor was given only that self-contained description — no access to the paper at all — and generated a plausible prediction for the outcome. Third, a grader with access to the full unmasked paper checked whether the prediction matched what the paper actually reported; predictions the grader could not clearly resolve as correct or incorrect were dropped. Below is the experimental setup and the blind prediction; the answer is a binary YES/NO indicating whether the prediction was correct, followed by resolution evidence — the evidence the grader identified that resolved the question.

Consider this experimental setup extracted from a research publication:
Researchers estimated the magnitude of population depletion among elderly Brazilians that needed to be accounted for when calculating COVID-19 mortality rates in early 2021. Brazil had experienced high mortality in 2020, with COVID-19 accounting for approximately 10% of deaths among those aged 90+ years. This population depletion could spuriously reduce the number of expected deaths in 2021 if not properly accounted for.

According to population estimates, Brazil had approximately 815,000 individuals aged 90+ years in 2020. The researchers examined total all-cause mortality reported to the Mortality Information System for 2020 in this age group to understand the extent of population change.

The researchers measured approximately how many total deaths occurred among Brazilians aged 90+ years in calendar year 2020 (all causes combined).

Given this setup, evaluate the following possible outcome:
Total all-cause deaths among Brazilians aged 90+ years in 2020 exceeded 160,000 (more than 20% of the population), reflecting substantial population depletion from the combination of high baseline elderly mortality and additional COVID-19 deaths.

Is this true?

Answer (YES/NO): NO